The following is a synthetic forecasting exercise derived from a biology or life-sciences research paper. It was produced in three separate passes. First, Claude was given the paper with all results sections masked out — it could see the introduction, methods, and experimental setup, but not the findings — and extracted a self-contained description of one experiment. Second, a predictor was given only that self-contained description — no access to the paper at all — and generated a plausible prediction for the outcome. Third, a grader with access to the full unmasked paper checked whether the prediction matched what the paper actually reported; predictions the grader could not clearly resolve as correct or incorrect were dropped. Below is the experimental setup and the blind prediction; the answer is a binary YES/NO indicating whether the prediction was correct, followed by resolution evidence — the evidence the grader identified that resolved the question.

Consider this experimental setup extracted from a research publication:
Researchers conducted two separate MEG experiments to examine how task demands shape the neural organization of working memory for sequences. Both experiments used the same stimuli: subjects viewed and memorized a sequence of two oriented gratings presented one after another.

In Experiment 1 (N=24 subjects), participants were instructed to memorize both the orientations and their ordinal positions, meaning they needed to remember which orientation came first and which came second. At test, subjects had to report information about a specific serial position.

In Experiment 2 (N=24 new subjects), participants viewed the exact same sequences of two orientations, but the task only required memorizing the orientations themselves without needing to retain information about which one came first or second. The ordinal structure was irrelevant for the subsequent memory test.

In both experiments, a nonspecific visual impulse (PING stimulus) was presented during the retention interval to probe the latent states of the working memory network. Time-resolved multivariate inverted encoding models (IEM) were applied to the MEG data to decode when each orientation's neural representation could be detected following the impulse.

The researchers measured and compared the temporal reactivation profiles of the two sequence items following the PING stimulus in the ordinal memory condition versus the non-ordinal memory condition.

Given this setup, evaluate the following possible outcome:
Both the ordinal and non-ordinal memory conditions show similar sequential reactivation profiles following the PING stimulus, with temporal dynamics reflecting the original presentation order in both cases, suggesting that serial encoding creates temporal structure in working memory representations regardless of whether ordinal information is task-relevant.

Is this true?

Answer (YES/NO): NO